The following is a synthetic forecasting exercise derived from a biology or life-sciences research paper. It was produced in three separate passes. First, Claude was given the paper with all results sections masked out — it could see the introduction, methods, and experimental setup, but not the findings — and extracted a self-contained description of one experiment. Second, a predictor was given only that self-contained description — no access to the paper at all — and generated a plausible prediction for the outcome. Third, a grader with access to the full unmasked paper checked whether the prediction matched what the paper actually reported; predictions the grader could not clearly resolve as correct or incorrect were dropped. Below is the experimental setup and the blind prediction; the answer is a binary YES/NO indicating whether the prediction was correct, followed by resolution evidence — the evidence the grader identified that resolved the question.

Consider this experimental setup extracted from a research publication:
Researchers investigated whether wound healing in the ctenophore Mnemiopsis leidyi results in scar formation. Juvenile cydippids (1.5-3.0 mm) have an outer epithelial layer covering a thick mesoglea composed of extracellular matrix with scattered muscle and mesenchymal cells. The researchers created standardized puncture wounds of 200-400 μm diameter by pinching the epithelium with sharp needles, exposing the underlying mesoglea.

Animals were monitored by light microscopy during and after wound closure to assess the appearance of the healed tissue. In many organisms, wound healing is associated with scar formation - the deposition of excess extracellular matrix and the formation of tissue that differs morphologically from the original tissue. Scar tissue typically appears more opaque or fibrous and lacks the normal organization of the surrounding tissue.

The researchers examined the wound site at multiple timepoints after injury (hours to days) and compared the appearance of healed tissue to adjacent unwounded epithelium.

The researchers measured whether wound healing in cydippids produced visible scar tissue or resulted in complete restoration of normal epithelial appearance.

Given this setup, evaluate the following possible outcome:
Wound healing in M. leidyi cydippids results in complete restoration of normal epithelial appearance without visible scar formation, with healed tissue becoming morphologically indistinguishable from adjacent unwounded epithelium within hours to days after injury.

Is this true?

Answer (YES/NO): YES